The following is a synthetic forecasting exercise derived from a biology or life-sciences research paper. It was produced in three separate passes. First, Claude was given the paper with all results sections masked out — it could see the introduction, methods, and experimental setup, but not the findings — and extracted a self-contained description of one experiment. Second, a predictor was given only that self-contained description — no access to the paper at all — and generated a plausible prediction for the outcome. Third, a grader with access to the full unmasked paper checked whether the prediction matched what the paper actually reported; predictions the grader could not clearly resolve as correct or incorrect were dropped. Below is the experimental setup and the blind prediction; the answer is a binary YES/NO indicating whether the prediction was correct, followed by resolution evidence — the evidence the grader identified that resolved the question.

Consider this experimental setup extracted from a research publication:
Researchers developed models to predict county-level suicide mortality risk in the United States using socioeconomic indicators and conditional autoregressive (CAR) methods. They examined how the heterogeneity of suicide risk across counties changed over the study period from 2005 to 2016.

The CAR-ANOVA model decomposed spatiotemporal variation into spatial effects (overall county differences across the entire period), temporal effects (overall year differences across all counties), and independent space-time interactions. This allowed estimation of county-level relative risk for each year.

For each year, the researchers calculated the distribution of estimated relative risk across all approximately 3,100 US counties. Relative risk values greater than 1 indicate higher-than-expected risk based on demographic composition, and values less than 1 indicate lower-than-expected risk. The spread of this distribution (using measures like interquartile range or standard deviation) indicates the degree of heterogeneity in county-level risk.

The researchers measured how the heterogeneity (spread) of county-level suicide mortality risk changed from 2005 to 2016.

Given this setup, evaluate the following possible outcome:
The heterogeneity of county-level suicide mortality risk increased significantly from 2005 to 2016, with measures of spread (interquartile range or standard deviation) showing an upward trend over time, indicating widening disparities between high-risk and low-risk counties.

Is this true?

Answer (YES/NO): YES